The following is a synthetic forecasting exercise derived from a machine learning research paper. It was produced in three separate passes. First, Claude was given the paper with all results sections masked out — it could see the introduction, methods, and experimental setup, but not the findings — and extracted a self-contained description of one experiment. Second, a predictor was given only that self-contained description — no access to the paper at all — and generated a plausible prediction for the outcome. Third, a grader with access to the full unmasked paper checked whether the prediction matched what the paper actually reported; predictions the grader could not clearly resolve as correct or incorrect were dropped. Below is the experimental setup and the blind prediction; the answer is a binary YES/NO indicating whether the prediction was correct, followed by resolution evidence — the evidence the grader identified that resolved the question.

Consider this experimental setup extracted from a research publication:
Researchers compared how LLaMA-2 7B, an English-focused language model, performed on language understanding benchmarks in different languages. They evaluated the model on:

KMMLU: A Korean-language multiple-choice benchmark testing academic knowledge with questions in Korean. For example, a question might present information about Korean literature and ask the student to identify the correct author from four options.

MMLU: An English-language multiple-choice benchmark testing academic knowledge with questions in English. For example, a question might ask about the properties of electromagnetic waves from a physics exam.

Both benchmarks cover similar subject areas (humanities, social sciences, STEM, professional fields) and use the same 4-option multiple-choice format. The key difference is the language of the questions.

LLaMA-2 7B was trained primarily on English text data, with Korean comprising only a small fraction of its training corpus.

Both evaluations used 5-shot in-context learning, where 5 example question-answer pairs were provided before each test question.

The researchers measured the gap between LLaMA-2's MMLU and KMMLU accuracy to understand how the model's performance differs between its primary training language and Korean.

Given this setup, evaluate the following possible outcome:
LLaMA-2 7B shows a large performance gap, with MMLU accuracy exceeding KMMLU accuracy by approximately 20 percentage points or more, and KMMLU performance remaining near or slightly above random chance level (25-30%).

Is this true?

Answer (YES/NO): NO